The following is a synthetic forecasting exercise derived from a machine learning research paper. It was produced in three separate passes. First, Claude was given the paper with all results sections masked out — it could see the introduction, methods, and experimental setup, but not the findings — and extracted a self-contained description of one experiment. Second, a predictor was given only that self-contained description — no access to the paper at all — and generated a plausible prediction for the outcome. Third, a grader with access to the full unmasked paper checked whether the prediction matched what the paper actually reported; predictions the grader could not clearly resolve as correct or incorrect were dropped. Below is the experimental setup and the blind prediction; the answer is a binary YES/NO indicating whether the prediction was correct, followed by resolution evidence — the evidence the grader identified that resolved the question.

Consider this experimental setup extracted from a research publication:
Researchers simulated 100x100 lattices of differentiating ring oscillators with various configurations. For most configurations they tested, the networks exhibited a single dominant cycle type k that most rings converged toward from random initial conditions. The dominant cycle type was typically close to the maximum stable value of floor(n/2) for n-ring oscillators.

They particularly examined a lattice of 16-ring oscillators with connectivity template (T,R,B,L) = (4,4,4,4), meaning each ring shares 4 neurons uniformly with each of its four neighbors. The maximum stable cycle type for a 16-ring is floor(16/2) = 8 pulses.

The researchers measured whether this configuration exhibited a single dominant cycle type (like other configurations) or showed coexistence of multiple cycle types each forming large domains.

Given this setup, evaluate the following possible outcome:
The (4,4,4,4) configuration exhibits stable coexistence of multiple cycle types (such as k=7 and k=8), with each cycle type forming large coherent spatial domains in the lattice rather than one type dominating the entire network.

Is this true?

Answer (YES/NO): YES